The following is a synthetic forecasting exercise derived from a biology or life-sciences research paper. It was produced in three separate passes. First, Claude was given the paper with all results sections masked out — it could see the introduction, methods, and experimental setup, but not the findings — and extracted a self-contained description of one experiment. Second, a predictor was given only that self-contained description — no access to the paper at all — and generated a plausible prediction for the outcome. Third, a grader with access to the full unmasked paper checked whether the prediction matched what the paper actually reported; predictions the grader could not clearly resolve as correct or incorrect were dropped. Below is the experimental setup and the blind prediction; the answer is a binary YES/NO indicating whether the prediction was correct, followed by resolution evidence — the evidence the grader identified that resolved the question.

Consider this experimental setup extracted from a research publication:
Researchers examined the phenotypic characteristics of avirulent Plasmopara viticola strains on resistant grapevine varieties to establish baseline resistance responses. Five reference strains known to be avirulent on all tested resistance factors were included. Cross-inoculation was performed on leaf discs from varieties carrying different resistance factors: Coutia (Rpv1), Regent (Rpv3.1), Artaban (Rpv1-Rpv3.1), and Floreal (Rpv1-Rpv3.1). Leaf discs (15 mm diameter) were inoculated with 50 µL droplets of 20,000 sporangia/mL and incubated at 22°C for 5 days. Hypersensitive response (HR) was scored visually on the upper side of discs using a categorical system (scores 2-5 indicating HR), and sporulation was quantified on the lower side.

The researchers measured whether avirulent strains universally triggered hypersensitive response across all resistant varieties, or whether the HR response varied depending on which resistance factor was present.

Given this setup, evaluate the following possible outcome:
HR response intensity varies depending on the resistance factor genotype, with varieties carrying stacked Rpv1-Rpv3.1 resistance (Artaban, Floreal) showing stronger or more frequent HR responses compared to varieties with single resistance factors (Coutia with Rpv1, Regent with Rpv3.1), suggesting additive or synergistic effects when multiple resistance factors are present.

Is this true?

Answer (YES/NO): NO